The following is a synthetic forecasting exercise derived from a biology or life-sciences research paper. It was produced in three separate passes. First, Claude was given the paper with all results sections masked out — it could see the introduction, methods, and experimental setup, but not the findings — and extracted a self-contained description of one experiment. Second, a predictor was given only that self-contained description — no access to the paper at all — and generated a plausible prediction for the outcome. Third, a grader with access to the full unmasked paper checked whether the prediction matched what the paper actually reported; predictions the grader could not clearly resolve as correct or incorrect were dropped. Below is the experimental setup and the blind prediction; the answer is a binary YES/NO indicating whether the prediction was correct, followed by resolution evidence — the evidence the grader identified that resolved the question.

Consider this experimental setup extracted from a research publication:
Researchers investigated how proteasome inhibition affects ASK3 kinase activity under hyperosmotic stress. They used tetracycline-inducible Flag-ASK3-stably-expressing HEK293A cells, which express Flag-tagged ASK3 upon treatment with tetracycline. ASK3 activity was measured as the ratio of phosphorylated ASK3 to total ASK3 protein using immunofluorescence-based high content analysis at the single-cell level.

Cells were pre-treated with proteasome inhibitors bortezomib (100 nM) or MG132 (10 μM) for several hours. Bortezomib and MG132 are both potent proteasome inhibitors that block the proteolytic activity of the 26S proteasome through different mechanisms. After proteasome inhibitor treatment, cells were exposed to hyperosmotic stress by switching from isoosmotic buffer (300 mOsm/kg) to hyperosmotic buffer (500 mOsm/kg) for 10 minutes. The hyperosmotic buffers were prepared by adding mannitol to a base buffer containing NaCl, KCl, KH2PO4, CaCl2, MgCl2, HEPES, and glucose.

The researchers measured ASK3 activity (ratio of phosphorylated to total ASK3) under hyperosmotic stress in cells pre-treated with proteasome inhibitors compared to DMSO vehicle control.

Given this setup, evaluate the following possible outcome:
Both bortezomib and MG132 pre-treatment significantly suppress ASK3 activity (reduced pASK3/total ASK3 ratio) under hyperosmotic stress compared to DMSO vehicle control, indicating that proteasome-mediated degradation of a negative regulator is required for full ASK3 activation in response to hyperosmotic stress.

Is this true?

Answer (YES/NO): NO